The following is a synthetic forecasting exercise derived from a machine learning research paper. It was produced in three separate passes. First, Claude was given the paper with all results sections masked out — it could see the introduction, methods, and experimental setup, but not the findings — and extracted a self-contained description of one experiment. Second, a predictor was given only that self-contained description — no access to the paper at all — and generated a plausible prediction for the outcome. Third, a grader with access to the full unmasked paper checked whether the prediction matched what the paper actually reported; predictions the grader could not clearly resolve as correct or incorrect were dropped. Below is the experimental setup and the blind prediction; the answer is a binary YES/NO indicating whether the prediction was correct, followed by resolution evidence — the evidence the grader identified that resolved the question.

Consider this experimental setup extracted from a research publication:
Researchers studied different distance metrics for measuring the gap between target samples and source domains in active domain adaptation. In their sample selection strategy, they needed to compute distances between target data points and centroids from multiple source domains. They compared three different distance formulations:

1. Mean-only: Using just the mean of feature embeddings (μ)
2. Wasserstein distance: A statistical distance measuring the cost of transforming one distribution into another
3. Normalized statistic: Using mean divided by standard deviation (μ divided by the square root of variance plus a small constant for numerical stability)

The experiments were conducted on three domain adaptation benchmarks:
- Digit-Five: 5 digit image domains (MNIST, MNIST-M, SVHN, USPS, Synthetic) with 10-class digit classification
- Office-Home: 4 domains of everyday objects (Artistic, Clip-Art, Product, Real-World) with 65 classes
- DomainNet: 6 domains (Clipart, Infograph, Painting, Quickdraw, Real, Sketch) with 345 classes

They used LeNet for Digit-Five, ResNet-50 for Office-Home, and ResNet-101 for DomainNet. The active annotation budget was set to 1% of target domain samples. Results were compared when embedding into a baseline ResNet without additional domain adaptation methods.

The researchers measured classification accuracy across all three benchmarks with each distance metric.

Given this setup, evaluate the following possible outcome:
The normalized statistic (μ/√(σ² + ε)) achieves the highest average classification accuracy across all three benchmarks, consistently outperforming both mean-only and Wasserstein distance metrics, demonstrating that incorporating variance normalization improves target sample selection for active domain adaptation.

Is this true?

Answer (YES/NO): YES